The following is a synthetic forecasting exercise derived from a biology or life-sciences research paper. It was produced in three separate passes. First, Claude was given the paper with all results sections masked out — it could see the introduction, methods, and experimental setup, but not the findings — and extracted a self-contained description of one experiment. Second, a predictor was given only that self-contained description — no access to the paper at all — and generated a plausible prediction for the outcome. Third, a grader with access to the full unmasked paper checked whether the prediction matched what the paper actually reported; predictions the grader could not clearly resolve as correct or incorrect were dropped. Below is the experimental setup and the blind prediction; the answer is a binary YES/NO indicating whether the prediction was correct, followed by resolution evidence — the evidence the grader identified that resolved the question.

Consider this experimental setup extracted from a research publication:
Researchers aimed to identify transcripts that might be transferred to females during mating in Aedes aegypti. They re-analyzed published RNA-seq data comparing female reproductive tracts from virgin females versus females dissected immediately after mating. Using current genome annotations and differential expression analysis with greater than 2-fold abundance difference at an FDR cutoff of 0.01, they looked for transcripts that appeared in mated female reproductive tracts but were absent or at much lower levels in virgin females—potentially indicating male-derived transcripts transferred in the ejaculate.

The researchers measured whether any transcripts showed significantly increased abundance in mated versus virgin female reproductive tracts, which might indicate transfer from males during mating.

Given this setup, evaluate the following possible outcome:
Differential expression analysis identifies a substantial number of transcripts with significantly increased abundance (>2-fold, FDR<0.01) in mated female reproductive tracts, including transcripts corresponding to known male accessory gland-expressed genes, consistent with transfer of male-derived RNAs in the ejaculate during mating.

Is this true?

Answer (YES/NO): YES